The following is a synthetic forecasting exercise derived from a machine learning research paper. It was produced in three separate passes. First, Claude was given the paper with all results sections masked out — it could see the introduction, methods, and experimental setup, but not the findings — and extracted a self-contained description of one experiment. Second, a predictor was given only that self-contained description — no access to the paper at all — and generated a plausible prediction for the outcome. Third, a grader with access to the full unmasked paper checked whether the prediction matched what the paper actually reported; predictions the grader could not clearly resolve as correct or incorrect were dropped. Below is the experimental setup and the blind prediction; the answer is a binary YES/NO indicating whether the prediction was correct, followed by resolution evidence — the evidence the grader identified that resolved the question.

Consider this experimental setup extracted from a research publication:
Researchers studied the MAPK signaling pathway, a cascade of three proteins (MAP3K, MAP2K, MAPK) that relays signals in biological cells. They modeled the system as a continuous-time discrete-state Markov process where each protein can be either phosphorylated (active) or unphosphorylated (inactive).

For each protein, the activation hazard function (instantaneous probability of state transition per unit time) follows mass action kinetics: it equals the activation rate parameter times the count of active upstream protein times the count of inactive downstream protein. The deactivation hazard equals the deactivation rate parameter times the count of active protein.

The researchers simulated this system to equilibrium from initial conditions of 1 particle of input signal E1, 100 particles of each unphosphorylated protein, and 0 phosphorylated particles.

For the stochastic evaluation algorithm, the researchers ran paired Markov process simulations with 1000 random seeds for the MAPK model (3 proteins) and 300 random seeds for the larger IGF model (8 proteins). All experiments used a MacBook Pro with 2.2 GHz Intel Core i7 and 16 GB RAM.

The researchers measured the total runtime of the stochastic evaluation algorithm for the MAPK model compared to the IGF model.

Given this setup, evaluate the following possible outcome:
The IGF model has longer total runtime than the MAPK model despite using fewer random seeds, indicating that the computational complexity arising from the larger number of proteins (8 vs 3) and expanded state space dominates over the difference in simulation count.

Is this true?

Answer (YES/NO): NO